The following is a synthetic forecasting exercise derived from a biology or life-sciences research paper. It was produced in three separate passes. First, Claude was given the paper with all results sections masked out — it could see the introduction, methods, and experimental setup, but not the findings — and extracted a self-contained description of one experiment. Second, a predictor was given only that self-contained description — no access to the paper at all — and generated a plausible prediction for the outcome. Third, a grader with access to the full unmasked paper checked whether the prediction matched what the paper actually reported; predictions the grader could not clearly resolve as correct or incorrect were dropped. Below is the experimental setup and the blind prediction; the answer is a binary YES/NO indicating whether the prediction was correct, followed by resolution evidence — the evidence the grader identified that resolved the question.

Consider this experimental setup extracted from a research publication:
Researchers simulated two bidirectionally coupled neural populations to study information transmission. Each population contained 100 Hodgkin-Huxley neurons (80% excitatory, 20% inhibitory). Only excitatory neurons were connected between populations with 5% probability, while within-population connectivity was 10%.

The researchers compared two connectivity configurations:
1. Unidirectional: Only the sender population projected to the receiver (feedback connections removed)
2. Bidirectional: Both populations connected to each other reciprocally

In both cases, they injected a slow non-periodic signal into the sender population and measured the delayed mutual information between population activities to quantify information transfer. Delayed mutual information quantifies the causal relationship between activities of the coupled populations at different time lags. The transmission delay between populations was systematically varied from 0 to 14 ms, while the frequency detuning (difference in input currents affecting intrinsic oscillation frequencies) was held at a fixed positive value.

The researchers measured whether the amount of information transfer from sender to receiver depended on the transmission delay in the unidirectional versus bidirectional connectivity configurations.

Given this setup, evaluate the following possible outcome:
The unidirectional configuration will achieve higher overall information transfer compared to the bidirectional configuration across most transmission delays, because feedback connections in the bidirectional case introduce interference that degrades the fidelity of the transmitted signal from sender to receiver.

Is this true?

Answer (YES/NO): NO